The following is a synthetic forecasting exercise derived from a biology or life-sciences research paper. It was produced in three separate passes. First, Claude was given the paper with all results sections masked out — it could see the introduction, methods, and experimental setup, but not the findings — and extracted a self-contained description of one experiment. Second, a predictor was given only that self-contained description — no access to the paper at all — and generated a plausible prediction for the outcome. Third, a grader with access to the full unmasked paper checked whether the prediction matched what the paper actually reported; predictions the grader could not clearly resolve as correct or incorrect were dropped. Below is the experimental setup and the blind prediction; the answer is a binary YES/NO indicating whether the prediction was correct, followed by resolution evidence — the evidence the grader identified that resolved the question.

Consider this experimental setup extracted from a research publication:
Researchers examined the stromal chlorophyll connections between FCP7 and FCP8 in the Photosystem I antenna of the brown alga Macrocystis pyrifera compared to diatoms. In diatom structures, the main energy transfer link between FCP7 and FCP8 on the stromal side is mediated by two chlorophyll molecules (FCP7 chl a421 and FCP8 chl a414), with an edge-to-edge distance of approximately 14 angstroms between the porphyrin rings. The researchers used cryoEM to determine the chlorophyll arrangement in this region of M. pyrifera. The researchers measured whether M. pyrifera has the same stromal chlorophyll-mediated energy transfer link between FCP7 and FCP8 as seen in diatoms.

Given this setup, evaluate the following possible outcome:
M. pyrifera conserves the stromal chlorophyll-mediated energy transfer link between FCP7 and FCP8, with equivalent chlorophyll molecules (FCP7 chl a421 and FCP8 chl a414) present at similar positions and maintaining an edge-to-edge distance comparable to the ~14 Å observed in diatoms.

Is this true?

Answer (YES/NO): NO